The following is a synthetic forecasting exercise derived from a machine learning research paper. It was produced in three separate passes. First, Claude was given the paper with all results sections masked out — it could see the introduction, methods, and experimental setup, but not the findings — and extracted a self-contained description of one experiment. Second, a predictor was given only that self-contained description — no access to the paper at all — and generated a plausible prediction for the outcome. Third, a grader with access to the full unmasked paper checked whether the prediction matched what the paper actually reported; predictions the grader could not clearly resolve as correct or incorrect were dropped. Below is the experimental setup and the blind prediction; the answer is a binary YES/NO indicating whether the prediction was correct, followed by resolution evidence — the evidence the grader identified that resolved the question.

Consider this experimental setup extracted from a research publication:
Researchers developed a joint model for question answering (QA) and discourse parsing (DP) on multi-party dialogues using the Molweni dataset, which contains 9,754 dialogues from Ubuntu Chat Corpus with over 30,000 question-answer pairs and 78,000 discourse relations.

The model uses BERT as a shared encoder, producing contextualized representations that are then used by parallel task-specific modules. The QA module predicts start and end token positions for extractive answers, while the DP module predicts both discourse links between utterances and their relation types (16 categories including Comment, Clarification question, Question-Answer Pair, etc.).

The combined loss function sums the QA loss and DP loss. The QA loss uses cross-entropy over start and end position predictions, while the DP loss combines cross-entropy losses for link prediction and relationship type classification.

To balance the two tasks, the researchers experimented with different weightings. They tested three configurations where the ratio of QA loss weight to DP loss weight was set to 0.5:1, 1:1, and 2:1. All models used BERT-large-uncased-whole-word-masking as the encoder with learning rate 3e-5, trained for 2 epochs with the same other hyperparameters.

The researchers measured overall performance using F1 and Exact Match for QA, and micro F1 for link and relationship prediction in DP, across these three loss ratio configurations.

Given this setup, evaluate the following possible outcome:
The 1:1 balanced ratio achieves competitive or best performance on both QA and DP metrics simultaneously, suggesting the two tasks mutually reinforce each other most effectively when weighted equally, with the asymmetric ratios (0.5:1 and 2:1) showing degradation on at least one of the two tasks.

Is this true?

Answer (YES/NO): YES